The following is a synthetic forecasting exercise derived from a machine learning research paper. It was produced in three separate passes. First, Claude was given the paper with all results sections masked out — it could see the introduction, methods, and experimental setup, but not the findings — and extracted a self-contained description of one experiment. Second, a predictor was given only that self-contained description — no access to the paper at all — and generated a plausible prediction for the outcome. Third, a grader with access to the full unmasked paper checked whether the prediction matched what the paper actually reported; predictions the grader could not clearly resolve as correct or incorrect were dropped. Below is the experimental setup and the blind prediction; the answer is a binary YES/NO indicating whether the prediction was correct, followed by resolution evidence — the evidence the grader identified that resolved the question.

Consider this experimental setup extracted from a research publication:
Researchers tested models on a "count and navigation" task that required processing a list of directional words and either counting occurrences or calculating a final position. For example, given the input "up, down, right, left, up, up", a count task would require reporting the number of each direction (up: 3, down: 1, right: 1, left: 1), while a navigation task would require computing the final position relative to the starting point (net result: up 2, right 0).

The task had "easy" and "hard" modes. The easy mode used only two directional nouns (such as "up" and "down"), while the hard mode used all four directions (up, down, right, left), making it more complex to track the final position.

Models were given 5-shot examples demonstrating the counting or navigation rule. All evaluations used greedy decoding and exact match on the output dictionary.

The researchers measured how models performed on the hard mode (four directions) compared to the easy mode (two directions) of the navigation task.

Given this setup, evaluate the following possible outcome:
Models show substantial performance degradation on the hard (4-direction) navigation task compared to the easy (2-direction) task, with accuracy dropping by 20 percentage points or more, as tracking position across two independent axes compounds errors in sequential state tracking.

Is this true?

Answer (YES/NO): YES